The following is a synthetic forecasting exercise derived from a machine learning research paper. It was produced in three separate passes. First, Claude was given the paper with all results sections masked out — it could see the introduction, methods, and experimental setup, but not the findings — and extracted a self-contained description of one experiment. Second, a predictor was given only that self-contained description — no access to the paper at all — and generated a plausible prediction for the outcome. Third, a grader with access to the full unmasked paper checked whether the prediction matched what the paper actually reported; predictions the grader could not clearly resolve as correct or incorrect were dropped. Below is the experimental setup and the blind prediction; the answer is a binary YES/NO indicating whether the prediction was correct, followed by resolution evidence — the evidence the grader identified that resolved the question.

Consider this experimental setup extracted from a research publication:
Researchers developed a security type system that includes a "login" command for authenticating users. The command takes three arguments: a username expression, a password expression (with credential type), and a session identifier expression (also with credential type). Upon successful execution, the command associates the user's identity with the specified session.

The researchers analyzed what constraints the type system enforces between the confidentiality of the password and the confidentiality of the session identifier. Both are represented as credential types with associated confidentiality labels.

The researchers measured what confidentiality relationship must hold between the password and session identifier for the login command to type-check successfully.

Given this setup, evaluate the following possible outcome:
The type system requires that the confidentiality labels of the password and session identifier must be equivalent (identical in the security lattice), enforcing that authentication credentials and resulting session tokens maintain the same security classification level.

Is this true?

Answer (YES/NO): NO